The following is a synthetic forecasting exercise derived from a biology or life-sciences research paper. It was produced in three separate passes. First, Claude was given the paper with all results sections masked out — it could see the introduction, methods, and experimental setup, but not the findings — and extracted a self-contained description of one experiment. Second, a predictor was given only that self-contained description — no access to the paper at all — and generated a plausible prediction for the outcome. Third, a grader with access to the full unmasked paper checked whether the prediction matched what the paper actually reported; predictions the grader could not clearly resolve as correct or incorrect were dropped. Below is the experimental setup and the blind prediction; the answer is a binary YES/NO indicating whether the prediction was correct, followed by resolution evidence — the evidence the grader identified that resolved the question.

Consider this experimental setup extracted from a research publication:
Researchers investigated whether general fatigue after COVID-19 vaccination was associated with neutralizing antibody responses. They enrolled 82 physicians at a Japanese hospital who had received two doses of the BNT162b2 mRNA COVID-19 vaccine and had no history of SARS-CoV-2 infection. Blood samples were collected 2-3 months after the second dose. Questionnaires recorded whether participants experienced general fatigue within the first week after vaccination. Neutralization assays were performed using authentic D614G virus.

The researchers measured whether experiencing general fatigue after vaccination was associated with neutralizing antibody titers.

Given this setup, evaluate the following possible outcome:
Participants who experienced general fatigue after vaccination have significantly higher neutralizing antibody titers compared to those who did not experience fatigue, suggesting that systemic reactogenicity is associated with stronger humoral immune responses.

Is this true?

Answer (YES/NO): NO